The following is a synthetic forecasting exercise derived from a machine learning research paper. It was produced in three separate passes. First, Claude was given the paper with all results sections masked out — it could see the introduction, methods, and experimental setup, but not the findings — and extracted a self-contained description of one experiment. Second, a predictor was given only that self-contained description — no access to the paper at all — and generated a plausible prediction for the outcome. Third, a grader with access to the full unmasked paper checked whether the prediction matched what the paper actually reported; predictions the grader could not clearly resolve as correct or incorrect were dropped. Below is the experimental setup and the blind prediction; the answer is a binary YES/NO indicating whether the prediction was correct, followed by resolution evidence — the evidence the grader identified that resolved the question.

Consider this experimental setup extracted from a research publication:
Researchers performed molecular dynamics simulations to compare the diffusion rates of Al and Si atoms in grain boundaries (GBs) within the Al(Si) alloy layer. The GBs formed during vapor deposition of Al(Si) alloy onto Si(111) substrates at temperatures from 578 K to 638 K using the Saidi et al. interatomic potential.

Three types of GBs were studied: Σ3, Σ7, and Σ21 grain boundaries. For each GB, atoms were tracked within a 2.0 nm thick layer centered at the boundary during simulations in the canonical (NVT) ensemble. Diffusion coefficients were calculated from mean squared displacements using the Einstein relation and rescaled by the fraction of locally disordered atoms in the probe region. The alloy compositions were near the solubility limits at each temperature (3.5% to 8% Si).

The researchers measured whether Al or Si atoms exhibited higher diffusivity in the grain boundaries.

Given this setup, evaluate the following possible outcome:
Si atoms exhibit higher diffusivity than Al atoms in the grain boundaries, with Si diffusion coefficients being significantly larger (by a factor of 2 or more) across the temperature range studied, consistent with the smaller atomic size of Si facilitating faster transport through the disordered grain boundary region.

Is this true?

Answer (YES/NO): YES